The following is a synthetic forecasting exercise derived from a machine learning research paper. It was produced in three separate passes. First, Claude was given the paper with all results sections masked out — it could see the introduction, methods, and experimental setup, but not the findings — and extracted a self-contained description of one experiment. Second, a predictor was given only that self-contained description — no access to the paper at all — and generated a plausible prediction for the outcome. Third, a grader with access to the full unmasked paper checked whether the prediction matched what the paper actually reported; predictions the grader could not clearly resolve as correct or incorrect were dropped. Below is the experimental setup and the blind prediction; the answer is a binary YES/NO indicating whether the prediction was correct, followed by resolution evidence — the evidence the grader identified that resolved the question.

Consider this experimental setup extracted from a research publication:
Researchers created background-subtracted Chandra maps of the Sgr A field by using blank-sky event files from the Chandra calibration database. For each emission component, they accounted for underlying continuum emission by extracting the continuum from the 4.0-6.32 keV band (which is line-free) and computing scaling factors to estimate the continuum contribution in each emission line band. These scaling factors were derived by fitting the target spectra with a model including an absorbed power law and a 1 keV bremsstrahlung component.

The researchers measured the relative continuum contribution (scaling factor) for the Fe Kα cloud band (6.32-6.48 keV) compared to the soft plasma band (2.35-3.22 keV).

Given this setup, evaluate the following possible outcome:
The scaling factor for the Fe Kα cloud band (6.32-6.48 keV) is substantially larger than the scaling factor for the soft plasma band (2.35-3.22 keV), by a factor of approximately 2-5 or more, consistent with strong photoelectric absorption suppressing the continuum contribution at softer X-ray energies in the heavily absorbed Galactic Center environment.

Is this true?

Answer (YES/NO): NO